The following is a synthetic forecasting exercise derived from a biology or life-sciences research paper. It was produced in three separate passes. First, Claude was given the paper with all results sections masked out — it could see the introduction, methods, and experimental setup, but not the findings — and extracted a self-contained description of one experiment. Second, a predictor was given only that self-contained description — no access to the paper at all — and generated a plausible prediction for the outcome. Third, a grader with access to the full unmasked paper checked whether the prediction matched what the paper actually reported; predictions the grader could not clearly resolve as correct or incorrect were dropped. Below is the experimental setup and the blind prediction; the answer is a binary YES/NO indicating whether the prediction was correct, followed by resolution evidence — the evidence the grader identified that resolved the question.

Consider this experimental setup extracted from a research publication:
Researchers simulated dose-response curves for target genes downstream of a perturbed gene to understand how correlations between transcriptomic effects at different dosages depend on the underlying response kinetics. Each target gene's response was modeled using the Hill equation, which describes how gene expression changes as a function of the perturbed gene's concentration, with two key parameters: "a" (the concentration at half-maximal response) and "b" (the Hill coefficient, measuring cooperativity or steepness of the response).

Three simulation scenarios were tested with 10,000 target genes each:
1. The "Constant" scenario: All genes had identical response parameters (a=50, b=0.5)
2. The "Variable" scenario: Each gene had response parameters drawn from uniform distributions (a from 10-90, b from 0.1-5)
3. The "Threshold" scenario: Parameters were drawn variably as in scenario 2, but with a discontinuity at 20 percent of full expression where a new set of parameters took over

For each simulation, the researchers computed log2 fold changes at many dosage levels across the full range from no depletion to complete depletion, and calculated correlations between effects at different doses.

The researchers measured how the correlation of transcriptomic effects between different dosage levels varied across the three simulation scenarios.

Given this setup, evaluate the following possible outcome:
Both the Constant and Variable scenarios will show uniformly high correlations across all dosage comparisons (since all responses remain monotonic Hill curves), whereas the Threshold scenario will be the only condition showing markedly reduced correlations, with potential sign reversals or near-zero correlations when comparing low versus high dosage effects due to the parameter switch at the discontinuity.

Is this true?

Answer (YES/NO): NO